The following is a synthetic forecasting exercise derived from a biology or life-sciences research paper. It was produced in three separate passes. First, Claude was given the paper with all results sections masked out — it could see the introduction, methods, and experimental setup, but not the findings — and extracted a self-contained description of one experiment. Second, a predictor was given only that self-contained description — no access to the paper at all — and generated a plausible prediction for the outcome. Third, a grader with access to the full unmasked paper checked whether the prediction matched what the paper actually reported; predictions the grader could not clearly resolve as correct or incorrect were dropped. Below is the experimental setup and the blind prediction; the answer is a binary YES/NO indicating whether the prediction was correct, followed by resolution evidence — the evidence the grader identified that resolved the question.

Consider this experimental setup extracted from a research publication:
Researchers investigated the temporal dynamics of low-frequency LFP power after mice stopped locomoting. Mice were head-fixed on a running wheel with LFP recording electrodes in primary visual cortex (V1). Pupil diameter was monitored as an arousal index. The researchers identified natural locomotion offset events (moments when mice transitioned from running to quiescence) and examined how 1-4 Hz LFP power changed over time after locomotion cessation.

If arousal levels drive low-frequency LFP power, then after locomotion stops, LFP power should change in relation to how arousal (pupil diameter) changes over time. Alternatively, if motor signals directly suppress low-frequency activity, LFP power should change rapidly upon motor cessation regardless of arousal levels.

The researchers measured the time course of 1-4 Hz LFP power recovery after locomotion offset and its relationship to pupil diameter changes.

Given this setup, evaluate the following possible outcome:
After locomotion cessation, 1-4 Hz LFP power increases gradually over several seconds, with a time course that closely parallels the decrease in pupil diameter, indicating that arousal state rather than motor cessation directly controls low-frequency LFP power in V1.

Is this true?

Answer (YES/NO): YES